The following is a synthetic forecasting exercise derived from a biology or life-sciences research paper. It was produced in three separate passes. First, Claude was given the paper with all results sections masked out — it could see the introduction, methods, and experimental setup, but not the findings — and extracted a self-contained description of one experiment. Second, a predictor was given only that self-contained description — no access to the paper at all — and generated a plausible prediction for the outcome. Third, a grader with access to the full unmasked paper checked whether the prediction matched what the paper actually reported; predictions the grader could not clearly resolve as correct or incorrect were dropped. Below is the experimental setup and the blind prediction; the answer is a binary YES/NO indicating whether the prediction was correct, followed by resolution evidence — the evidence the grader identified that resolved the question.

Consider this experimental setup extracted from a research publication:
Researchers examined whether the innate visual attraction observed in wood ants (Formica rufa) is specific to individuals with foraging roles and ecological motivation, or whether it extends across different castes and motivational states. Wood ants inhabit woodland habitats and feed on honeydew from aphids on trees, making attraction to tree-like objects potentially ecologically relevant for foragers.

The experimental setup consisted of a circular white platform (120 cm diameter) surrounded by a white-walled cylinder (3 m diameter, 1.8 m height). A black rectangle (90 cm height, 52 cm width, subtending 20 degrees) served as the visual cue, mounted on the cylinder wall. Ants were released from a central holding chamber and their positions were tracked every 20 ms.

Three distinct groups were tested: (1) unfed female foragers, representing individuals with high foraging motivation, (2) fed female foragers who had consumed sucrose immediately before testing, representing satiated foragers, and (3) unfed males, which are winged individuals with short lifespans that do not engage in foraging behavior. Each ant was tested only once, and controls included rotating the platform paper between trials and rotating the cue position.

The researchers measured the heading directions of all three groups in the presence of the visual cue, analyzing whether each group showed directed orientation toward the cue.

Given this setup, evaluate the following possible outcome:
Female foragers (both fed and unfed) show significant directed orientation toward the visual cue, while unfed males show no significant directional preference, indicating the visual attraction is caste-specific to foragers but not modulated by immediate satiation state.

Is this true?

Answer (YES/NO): NO